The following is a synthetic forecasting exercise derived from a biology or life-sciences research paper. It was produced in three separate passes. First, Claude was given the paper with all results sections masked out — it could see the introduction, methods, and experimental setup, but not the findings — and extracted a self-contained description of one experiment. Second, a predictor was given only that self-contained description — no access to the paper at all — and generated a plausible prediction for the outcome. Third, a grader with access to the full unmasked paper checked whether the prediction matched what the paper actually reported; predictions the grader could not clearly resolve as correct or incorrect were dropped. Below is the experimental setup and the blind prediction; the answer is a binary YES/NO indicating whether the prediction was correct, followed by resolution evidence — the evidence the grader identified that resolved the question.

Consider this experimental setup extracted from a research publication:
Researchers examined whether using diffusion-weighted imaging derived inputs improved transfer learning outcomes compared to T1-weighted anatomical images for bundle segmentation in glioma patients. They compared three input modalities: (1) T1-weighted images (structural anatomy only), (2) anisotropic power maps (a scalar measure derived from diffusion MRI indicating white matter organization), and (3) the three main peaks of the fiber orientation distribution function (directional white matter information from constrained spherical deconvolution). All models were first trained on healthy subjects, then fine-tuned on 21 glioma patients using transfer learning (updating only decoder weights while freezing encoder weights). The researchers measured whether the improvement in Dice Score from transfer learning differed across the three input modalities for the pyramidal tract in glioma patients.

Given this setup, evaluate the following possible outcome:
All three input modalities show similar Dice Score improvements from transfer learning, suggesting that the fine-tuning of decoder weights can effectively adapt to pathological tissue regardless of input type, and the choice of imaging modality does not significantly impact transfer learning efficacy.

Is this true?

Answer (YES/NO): YES